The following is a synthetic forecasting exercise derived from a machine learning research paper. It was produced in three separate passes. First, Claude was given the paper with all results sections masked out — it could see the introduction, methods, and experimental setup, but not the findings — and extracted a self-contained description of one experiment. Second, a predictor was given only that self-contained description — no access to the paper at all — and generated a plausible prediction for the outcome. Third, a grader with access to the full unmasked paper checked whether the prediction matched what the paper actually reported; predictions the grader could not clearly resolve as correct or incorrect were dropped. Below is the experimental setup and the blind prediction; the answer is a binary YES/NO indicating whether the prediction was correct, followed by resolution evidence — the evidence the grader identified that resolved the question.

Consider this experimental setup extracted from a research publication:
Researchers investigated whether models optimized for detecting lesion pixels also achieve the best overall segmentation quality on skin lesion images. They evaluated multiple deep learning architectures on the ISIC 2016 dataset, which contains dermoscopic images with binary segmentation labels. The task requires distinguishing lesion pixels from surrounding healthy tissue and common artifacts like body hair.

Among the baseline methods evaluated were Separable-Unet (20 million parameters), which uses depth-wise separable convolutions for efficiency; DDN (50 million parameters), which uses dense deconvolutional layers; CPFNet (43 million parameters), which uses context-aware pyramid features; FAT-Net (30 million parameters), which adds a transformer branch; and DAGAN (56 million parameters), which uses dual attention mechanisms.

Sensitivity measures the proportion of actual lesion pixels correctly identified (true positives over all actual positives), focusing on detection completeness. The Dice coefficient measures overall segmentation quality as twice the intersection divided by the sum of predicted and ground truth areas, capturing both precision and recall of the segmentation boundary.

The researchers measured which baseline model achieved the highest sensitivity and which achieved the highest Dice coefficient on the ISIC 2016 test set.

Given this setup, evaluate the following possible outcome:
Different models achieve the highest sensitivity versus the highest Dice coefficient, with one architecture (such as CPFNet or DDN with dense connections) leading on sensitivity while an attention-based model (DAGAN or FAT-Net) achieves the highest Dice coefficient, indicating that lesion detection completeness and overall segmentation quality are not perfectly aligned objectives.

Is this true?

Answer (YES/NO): NO